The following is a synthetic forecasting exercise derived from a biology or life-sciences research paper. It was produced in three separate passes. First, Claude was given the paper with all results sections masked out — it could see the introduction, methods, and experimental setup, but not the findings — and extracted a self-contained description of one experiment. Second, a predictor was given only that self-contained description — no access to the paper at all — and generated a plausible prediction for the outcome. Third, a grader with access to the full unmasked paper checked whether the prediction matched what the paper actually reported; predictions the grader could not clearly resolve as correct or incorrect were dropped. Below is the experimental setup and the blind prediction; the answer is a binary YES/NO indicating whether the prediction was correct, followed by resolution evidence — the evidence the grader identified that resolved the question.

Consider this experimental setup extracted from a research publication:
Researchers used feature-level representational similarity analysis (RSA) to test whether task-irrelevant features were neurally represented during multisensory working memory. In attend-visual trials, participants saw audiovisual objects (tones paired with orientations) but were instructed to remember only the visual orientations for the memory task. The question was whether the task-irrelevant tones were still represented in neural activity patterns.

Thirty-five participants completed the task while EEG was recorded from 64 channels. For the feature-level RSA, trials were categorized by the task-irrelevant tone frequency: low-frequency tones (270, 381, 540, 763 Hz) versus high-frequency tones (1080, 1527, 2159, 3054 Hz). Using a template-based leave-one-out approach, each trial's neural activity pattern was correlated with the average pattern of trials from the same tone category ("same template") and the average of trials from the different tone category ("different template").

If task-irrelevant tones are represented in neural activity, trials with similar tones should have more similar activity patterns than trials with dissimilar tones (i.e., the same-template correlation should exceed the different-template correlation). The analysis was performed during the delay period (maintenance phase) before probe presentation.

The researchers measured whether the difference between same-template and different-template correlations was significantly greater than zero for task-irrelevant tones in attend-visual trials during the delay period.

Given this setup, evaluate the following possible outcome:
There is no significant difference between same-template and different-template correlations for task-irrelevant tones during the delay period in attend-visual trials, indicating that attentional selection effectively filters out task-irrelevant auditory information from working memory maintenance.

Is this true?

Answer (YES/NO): NO